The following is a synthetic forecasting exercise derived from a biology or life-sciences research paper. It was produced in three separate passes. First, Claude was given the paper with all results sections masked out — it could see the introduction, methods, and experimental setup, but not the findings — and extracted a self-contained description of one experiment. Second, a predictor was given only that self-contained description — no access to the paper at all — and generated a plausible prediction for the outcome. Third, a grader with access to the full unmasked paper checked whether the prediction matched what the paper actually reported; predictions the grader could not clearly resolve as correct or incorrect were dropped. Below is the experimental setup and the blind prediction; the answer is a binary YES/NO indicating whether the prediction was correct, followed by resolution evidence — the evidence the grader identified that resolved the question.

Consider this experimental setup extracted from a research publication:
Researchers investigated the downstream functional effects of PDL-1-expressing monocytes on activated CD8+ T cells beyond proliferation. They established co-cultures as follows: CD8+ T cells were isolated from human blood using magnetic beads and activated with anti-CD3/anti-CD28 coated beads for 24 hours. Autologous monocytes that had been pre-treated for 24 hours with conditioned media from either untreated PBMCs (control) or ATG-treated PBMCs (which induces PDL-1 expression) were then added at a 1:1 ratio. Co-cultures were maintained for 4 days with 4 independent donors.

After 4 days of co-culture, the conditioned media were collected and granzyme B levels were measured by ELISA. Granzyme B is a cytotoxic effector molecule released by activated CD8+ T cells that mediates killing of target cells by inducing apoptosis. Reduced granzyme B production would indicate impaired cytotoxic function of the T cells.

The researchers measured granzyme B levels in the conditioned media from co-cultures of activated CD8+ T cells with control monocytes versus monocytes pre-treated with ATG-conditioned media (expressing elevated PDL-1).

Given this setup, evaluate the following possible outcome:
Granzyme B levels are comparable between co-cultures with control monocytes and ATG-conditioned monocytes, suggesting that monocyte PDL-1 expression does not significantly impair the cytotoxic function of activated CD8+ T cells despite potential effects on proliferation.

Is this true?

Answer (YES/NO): NO